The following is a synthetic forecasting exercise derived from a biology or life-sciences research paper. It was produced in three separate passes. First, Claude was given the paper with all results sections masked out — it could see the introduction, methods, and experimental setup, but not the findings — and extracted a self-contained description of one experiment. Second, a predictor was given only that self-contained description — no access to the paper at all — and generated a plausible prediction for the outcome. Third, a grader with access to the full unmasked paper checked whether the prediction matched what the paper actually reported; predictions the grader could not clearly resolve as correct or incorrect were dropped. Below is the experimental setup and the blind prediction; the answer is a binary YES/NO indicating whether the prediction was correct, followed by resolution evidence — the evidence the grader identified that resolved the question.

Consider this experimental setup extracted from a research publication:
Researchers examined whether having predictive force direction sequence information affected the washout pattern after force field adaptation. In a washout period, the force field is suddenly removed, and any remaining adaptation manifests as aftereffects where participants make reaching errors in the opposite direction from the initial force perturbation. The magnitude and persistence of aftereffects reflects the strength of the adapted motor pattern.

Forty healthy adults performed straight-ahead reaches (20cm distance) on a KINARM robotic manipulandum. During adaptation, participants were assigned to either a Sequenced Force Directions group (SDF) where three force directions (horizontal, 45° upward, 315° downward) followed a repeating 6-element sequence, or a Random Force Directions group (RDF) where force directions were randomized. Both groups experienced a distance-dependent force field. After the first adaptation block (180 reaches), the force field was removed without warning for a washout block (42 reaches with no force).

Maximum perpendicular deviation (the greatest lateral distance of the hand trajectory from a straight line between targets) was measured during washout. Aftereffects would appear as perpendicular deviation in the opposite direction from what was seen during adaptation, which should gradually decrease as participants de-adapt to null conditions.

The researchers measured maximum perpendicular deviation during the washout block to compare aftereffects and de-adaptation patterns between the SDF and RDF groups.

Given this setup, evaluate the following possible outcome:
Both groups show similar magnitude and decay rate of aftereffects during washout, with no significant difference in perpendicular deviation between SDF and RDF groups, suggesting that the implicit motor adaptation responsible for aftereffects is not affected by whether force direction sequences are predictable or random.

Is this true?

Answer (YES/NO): NO